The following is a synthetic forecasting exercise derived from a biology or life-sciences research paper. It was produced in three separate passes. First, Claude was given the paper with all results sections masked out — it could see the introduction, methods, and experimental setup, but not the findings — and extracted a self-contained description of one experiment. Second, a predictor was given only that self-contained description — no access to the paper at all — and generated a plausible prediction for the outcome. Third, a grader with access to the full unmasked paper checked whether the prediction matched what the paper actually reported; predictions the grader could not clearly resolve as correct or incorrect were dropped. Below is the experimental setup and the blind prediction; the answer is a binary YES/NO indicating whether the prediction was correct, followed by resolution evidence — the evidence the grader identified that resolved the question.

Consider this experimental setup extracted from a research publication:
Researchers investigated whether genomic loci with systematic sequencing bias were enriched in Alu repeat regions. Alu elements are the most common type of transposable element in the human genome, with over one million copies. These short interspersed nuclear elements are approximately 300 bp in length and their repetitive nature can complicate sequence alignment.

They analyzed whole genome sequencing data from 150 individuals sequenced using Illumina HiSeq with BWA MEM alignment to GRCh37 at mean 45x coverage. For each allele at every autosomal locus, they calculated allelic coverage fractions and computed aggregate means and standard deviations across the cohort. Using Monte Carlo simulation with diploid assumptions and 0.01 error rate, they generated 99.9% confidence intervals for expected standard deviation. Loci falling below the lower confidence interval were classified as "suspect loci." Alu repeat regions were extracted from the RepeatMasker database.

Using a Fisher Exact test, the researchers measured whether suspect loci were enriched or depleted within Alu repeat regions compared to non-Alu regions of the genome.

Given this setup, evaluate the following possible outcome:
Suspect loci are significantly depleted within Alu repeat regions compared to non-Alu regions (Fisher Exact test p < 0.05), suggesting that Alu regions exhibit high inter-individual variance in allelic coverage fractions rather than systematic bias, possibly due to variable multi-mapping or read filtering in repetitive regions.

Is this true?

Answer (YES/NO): NO